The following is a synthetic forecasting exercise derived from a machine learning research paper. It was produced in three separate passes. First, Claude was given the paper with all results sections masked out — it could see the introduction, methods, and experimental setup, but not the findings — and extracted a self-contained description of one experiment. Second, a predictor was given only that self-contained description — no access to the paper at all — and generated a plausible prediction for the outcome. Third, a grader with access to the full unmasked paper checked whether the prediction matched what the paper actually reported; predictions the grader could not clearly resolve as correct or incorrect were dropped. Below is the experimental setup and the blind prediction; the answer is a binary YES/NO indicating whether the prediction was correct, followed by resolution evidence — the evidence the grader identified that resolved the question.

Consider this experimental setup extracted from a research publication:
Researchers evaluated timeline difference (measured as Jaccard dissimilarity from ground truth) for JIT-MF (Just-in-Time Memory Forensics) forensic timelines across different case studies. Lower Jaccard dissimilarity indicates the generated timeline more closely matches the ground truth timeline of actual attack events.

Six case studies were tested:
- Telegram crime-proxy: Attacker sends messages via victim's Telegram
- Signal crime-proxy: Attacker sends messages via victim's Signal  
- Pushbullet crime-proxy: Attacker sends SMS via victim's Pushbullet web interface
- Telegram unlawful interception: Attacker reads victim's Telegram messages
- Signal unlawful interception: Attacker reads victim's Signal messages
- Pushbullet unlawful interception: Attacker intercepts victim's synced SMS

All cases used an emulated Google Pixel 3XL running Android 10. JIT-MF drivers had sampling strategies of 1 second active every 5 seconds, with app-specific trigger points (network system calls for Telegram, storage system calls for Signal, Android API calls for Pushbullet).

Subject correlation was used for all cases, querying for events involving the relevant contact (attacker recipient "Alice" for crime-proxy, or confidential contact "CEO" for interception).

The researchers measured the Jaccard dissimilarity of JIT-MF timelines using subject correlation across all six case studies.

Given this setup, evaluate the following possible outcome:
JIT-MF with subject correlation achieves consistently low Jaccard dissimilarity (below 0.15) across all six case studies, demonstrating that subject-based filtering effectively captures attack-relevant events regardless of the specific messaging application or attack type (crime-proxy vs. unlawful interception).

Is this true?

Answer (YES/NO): NO